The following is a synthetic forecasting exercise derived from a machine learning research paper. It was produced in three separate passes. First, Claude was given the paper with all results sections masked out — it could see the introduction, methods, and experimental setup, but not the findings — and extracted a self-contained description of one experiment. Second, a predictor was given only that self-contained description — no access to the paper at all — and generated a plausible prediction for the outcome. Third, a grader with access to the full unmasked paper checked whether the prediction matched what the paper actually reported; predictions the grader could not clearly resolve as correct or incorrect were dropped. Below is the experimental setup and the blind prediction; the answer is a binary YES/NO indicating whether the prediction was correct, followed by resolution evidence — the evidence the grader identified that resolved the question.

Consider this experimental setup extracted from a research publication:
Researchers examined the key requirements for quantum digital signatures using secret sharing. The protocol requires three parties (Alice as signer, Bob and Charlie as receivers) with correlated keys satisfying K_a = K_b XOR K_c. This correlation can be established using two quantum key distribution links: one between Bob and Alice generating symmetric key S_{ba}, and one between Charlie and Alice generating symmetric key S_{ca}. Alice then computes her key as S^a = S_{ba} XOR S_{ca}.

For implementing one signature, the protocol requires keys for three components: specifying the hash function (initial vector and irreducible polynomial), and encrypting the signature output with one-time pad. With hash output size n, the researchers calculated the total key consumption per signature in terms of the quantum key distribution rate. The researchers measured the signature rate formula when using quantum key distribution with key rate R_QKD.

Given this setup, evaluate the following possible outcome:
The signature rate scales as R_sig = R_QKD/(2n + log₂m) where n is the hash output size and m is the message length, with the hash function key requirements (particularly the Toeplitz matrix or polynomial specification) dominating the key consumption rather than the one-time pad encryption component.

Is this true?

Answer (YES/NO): NO